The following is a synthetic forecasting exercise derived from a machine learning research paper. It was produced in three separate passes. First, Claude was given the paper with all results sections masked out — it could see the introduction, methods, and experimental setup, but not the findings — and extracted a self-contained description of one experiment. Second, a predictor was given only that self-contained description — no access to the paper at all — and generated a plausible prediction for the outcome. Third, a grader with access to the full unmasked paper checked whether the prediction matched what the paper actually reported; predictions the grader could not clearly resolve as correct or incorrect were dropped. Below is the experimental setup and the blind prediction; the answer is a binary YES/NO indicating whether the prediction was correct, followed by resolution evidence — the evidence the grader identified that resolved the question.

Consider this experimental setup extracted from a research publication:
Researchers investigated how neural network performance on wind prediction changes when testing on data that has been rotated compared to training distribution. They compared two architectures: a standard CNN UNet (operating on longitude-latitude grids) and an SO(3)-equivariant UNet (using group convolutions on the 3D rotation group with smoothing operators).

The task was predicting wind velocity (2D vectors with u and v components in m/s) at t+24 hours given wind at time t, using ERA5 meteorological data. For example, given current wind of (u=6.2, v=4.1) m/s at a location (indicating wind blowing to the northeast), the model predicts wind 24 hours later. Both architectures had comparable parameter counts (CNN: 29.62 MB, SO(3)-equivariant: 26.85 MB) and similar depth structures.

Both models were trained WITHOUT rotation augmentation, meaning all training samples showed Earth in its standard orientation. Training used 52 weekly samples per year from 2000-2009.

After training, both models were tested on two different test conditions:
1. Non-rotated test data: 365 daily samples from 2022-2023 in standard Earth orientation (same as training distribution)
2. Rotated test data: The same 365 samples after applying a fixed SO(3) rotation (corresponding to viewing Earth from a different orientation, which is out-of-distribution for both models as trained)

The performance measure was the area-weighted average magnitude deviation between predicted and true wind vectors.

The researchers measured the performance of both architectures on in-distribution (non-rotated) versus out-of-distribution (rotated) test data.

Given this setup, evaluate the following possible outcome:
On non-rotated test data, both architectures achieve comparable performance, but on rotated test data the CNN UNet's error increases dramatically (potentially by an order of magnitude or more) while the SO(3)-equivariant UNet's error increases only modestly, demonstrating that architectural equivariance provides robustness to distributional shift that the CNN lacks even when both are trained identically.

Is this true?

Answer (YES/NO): NO